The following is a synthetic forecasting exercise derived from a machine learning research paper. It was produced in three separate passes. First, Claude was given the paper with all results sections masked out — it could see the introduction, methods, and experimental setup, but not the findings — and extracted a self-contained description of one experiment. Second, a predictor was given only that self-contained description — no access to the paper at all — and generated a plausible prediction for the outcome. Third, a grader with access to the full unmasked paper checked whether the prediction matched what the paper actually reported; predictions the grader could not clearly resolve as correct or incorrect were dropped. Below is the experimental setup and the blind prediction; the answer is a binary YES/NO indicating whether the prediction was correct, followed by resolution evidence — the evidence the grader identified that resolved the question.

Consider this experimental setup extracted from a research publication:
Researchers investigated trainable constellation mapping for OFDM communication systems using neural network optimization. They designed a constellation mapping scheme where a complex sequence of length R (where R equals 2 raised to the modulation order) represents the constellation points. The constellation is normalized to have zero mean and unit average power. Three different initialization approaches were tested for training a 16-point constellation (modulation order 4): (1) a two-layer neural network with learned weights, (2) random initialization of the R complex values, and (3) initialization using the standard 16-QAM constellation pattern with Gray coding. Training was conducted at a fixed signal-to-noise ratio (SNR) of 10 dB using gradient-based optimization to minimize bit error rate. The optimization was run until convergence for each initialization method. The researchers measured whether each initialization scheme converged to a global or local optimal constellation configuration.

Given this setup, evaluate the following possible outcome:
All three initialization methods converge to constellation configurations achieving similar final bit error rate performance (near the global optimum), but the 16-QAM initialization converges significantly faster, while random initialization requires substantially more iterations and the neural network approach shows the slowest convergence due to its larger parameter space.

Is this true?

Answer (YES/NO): NO